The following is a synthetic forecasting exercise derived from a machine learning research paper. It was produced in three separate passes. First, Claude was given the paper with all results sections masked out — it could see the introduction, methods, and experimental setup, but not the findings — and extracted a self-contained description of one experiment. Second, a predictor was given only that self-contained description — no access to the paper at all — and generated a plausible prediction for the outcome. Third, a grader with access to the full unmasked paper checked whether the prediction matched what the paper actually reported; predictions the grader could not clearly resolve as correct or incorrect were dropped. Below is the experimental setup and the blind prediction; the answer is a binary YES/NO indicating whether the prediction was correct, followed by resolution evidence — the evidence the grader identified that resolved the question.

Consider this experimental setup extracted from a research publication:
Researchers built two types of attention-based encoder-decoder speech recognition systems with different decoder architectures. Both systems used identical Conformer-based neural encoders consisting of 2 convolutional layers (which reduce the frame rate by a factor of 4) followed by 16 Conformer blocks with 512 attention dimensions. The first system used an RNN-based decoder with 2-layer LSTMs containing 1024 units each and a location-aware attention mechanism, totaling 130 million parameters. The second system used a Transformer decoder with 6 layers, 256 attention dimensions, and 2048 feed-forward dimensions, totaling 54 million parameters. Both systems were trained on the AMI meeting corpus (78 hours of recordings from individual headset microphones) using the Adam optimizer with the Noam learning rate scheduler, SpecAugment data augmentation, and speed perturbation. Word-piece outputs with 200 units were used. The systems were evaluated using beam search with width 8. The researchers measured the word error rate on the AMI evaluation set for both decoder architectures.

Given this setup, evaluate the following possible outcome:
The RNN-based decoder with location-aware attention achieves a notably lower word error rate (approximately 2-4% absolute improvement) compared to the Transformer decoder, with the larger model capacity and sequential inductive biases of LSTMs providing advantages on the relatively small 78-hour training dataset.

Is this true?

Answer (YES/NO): NO